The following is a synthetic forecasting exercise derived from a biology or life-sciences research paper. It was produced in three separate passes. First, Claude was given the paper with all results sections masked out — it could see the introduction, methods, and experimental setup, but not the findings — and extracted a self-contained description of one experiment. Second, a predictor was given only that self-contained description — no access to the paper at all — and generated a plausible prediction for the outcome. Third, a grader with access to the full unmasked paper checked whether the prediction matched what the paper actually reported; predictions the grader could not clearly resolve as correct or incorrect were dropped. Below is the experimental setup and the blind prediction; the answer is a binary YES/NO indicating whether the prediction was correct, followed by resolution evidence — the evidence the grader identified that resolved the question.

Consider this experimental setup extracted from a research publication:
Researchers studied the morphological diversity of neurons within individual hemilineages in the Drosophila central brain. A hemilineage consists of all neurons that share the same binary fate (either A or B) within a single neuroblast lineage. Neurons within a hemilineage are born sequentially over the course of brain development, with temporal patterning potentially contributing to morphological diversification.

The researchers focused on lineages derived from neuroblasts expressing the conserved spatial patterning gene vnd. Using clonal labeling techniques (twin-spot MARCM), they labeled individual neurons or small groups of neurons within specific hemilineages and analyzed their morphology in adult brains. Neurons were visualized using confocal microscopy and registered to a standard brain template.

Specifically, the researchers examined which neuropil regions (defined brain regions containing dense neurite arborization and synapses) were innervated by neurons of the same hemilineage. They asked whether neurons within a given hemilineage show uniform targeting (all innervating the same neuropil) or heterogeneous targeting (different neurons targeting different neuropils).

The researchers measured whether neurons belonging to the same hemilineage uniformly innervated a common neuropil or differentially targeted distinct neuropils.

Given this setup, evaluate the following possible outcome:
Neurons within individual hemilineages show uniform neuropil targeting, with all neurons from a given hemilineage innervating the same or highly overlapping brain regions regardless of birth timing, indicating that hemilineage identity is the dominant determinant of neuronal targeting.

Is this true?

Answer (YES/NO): NO